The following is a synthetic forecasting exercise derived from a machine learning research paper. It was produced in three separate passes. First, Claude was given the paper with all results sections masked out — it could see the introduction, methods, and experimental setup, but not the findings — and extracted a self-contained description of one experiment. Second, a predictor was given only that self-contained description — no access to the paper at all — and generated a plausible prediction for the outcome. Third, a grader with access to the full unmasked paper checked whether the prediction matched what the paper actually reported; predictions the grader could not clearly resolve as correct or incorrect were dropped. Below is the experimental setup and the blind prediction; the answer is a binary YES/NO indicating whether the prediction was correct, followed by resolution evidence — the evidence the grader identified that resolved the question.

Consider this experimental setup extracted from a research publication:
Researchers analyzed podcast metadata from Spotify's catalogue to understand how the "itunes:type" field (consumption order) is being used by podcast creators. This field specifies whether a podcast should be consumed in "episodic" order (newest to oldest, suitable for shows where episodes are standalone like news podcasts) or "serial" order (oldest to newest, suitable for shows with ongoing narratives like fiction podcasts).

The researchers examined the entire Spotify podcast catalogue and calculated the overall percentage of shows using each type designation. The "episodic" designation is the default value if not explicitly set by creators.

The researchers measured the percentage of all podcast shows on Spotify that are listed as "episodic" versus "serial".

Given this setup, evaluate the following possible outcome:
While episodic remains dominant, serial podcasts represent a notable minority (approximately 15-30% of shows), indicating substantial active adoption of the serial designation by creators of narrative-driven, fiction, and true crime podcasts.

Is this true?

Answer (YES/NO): NO